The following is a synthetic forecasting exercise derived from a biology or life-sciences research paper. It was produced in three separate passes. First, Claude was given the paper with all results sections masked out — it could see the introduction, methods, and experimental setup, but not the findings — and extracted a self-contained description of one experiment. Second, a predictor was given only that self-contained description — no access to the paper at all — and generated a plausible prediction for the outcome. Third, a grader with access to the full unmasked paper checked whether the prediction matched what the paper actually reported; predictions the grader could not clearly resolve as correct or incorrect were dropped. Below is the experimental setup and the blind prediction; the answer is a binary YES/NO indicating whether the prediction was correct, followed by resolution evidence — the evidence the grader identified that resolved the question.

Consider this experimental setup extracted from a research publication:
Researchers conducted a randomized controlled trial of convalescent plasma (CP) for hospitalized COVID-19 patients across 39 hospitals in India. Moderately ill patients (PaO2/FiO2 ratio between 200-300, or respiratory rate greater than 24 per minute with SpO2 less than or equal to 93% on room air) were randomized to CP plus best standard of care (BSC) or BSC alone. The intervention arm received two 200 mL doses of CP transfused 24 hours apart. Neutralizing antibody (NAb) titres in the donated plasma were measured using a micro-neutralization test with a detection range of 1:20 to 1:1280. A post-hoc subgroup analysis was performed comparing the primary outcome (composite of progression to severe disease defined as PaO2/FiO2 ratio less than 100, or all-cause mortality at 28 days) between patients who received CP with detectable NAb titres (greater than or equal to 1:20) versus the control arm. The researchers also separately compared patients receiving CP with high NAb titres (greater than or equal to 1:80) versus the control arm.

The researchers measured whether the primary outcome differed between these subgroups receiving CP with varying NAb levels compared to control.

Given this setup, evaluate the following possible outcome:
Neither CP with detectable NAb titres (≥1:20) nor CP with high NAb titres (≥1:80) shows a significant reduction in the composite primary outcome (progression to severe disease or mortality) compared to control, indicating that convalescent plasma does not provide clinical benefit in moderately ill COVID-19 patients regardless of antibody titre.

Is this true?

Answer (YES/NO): YES